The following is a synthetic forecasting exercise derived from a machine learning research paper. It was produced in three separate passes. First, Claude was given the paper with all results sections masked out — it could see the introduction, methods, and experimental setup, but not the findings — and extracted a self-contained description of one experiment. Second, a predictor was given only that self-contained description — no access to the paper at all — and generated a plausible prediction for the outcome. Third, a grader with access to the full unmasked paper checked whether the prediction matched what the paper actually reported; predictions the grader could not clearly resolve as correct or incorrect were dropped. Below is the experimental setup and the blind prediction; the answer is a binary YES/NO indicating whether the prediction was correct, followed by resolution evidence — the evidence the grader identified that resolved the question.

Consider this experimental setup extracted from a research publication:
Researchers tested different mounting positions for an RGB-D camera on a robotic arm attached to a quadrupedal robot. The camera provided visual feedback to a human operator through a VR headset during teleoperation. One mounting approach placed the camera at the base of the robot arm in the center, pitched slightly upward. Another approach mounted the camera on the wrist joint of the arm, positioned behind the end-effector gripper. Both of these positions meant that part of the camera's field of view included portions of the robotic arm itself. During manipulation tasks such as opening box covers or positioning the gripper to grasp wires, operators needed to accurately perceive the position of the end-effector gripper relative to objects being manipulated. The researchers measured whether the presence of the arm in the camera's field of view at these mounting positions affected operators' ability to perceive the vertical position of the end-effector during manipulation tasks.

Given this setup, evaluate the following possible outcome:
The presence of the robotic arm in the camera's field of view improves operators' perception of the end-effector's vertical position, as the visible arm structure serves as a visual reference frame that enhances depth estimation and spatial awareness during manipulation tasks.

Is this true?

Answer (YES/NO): NO